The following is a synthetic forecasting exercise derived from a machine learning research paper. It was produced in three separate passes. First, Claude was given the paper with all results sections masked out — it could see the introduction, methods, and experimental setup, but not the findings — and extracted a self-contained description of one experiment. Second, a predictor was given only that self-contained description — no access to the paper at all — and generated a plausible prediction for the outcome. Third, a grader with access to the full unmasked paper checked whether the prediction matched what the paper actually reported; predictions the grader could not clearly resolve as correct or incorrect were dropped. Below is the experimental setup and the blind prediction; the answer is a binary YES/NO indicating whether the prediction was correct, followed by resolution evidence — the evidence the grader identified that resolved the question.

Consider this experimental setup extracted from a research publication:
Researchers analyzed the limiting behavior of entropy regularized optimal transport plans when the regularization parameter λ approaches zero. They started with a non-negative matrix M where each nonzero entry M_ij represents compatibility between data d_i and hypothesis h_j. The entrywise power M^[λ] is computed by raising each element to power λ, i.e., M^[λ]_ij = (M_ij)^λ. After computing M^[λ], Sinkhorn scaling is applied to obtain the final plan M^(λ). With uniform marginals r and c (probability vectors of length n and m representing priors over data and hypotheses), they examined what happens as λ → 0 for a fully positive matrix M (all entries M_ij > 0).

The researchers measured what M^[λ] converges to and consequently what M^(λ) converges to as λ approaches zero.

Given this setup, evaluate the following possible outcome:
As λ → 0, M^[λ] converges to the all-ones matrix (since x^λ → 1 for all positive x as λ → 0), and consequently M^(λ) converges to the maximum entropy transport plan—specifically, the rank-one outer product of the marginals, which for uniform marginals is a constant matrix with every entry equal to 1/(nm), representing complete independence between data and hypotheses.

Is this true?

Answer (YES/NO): YES